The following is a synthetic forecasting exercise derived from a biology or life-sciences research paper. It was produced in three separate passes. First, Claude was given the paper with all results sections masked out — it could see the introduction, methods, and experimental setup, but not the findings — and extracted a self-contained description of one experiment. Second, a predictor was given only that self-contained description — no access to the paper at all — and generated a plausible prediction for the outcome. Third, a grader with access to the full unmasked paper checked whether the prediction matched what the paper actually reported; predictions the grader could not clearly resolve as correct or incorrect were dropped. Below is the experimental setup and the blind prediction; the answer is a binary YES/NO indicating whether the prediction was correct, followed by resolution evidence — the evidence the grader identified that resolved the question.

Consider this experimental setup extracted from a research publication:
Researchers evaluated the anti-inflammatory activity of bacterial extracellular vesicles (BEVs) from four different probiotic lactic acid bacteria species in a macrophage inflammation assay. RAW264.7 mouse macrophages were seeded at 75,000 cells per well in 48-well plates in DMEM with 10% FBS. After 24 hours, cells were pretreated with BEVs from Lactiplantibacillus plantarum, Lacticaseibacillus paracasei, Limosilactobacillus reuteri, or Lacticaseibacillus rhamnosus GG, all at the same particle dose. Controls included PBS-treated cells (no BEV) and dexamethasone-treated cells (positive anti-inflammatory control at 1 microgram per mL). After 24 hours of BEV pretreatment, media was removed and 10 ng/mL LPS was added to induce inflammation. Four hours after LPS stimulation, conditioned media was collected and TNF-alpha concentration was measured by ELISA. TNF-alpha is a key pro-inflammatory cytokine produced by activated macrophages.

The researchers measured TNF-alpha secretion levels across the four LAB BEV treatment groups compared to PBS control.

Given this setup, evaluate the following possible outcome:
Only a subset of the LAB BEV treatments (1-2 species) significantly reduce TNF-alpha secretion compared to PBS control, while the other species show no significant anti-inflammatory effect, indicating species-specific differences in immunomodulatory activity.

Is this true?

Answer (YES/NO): NO